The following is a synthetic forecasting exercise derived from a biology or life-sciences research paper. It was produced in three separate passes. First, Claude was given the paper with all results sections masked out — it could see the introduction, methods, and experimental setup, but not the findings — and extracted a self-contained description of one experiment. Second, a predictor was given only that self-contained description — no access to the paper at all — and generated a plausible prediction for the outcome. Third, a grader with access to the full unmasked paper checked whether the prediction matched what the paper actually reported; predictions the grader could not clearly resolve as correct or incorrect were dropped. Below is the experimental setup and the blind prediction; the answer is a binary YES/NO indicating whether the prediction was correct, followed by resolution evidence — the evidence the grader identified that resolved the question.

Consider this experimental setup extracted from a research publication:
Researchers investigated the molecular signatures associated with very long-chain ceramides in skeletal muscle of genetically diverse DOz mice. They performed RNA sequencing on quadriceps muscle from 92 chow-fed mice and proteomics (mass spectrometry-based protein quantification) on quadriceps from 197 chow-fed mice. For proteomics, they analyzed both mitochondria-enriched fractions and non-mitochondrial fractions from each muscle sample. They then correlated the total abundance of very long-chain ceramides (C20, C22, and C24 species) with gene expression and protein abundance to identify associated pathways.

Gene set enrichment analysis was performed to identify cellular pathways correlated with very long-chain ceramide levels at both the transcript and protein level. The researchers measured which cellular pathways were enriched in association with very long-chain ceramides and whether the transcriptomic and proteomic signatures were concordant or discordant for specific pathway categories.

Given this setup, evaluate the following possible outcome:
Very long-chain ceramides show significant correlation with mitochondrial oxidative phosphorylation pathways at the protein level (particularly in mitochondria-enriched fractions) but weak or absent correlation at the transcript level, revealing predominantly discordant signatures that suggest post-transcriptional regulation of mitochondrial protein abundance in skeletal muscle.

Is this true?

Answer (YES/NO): NO